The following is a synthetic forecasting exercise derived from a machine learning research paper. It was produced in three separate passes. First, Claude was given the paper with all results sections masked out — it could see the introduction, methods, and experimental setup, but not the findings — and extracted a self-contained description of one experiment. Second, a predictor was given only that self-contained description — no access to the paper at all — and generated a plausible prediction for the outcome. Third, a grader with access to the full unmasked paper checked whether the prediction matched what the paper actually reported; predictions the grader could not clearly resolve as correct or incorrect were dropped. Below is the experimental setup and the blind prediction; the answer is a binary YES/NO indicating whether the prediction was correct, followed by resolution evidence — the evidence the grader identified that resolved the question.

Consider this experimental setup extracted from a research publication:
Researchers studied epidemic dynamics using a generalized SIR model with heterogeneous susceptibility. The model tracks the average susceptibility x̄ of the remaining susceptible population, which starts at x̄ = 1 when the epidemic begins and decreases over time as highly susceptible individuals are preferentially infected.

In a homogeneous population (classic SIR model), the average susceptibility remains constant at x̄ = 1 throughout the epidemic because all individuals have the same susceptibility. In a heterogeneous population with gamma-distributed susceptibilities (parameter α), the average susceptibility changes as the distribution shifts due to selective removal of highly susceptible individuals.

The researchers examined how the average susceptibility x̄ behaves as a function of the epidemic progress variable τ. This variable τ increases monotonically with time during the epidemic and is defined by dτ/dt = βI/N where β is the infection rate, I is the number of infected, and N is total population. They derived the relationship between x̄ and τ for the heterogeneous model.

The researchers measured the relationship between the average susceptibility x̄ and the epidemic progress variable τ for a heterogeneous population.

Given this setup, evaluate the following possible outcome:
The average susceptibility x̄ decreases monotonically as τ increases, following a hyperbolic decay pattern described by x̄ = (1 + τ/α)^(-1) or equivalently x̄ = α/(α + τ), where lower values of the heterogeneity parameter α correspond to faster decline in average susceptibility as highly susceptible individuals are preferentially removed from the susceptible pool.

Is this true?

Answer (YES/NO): YES